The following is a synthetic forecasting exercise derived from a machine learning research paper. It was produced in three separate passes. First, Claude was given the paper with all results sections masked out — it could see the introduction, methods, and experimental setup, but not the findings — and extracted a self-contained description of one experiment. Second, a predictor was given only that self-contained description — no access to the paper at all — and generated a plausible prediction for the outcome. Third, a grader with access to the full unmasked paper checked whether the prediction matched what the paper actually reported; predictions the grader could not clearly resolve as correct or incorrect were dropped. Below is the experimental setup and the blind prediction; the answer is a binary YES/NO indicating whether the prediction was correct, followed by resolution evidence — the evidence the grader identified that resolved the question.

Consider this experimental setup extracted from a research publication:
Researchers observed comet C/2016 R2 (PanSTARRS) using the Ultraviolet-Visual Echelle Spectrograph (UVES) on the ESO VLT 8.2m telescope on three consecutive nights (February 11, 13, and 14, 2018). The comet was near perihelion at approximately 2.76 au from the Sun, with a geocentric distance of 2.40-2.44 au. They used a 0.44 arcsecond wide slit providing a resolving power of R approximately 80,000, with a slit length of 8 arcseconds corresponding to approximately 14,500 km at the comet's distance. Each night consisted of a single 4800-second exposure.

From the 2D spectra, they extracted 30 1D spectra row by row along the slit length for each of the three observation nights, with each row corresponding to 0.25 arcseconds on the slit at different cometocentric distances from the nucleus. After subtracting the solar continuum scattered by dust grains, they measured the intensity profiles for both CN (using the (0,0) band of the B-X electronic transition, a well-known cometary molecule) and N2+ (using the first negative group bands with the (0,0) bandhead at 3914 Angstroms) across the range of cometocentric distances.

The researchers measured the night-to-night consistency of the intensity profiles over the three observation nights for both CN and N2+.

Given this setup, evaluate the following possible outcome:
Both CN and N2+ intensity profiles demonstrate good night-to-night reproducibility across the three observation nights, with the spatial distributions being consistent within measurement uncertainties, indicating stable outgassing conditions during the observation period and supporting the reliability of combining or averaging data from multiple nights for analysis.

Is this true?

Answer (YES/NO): NO